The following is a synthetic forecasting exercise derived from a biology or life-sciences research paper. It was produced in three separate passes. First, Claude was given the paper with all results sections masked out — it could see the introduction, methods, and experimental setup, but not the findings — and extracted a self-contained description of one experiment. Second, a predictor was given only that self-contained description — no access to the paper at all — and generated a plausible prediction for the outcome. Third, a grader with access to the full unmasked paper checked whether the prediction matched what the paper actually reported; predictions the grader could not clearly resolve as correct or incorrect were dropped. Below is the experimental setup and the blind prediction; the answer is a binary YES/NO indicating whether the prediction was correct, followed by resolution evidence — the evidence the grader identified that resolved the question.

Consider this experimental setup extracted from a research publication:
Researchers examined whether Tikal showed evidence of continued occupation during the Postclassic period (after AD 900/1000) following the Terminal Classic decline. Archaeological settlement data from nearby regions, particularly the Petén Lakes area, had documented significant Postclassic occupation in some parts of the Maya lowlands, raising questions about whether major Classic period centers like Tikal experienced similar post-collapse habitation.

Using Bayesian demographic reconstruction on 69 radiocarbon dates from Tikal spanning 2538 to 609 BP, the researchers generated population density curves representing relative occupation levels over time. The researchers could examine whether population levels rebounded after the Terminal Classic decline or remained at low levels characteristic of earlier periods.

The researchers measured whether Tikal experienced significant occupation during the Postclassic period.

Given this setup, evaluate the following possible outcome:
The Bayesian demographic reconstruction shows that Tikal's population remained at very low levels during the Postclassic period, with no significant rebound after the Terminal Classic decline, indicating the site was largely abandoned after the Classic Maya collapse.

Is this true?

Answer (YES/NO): YES